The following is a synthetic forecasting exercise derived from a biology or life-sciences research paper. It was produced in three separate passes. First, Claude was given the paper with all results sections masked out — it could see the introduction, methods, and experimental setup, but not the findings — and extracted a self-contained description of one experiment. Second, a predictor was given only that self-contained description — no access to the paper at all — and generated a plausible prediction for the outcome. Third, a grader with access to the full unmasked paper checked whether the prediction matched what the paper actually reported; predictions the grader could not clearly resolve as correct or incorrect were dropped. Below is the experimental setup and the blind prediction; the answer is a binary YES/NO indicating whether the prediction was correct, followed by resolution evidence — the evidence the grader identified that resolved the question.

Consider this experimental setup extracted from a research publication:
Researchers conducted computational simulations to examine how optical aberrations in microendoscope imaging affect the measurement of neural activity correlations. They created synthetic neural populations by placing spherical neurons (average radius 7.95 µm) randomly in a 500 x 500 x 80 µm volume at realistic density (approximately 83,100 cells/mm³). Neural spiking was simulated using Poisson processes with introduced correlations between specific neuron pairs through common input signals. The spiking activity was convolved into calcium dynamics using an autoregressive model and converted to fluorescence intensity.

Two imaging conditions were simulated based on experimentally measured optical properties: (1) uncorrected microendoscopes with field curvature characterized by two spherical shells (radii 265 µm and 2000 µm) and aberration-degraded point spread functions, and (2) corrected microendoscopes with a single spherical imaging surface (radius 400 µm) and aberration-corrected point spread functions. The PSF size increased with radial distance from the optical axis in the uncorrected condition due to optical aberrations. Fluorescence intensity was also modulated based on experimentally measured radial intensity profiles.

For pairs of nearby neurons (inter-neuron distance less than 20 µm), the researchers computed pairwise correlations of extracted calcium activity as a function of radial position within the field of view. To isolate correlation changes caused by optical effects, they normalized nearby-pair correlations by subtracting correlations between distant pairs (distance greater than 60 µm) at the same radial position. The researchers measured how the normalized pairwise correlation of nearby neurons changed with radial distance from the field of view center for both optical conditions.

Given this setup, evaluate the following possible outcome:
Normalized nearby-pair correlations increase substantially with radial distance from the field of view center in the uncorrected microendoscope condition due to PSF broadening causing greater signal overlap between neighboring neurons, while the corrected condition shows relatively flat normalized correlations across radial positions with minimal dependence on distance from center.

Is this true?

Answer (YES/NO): YES